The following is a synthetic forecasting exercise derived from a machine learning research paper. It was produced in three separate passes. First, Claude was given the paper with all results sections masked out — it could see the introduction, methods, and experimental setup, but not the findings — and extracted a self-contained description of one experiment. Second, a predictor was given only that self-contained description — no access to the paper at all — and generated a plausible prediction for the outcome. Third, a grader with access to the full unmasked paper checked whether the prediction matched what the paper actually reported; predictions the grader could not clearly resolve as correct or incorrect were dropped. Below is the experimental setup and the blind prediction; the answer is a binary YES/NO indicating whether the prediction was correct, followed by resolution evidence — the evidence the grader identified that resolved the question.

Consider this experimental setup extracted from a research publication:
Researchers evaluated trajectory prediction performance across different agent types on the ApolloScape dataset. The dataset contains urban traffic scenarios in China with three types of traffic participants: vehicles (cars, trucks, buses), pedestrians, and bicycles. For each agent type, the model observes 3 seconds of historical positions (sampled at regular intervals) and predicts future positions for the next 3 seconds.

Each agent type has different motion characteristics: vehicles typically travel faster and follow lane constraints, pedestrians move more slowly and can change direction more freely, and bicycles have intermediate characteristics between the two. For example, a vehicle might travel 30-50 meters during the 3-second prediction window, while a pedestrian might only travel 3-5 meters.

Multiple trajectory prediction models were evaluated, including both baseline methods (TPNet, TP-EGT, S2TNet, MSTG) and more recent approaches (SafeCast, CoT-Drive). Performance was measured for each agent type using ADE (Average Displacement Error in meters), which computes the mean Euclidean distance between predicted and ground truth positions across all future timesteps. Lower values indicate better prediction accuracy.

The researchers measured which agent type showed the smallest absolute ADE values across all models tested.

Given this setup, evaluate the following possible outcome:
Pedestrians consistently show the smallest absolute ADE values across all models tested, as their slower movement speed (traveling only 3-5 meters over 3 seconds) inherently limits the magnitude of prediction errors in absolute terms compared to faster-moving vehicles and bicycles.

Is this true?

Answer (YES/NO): YES